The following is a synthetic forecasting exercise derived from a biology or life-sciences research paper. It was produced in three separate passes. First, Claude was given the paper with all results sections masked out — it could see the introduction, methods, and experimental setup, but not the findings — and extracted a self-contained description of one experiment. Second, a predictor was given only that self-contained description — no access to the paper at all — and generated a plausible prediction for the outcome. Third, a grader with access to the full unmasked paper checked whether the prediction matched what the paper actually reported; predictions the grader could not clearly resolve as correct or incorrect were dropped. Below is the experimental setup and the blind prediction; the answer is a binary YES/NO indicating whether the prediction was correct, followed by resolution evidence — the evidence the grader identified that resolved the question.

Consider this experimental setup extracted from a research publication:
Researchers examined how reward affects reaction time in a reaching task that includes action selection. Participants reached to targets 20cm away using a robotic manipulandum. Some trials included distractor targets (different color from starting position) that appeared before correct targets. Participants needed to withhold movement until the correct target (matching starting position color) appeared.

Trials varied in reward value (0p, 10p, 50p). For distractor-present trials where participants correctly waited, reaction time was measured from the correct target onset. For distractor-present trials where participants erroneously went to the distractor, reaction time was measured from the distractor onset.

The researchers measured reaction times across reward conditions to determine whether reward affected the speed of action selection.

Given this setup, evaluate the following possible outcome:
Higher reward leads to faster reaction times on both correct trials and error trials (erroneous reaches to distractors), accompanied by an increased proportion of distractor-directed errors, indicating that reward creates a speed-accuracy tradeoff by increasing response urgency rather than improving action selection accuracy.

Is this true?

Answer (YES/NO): NO